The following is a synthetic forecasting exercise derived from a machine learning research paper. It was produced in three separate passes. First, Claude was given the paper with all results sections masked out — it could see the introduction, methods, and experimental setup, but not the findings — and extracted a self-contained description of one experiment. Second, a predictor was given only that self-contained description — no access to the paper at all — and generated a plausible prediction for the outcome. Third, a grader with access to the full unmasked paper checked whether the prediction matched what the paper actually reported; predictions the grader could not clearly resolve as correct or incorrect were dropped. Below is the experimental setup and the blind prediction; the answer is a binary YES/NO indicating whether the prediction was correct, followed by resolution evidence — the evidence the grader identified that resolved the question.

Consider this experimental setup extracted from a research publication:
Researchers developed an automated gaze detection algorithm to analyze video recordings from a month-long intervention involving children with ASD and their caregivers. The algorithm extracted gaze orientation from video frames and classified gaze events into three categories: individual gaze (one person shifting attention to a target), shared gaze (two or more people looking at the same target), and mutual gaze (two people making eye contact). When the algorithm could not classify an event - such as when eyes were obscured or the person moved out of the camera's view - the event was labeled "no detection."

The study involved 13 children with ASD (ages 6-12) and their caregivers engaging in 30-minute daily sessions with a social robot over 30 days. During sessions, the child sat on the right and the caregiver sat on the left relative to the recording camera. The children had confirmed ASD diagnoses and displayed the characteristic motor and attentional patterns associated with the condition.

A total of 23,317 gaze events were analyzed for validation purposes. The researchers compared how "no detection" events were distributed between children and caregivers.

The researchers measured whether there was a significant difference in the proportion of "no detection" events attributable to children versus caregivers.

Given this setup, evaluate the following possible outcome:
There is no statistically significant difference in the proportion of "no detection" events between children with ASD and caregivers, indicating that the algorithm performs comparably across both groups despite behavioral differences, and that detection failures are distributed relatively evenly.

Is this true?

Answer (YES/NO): NO